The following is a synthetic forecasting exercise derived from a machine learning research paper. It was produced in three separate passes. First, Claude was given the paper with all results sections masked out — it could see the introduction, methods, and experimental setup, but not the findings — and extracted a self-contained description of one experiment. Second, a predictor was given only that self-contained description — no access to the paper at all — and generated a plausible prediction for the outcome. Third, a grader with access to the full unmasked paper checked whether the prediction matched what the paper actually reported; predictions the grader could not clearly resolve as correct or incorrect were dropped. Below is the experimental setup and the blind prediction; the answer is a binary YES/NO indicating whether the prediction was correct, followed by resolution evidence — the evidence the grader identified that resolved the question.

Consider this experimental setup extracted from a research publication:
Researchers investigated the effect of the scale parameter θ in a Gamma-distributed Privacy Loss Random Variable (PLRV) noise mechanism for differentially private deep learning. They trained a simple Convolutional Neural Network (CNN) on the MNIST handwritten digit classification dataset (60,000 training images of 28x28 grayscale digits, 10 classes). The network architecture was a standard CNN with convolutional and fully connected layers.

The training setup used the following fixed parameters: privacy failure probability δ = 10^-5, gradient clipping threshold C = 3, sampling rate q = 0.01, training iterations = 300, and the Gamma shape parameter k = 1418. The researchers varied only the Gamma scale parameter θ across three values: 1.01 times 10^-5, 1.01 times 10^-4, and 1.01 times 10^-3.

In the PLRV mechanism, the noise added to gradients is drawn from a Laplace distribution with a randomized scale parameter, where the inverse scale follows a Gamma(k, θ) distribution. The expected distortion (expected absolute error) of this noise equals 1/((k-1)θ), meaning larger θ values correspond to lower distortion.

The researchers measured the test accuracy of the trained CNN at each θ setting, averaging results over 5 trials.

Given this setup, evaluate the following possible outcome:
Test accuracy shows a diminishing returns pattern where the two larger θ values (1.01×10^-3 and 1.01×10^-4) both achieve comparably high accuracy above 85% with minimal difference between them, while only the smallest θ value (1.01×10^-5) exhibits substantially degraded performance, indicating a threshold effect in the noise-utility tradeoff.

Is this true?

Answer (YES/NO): NO